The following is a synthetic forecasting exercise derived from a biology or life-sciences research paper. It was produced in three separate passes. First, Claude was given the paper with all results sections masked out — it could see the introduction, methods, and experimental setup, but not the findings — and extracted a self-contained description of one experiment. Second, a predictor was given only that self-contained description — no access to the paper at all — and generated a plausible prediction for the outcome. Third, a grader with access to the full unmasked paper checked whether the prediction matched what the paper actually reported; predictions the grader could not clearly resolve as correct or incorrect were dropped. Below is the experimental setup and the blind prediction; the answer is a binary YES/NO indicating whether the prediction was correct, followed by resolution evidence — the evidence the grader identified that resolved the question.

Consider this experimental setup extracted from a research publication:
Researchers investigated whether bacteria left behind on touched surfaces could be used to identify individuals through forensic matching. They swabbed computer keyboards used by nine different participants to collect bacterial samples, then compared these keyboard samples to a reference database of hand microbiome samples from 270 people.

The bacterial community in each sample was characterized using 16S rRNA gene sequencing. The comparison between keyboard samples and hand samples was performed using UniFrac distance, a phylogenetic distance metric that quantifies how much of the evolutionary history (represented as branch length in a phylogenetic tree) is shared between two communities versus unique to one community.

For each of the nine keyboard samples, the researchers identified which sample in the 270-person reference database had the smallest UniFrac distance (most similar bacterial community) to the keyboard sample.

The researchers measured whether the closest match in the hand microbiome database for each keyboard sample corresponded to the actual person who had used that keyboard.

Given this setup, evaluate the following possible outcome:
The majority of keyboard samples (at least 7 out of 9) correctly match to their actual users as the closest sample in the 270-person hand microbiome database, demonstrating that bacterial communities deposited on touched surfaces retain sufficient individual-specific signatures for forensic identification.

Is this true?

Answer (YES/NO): YES